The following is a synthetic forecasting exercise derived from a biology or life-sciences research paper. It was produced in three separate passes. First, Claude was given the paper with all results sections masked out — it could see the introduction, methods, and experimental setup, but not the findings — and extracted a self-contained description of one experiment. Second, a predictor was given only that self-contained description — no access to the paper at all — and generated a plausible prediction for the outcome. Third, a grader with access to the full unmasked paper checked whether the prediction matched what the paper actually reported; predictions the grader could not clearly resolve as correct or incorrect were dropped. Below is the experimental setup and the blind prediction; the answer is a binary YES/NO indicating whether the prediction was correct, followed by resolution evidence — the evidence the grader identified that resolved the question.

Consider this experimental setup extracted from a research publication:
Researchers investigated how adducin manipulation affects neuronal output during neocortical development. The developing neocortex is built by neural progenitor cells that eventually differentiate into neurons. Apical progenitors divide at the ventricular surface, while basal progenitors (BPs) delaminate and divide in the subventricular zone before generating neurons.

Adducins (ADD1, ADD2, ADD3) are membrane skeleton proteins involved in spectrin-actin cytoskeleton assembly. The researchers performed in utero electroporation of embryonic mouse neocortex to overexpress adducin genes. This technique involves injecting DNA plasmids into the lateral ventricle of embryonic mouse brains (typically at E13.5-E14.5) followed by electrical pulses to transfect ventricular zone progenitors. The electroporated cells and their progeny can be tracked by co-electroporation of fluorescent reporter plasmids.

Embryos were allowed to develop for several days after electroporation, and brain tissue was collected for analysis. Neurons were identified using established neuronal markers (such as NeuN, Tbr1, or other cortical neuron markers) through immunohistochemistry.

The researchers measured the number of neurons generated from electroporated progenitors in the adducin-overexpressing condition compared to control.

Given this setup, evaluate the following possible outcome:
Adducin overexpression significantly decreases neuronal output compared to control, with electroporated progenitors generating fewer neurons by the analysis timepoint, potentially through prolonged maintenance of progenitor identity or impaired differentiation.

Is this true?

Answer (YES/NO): NO